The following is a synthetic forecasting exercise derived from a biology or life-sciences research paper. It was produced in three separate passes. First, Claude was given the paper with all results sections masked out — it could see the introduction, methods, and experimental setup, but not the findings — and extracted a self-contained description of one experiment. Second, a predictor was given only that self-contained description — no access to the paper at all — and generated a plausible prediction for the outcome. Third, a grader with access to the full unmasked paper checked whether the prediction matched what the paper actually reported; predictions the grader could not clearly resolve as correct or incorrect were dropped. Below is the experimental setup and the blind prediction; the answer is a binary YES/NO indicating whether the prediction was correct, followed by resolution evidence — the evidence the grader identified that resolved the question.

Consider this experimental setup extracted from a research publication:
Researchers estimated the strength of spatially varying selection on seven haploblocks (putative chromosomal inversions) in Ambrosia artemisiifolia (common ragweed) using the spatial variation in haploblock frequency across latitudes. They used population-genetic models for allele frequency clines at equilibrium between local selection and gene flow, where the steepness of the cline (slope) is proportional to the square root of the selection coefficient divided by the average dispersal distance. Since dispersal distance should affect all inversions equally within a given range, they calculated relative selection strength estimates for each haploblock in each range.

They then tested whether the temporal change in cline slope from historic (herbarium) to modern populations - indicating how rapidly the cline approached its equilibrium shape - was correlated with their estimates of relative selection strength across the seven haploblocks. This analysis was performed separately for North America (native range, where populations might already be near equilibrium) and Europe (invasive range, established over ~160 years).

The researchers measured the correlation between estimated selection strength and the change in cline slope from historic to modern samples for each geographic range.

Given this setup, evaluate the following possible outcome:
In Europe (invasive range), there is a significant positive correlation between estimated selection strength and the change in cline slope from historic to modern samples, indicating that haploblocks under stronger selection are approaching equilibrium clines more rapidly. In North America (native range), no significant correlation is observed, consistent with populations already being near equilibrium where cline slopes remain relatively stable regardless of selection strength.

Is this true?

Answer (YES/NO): YES